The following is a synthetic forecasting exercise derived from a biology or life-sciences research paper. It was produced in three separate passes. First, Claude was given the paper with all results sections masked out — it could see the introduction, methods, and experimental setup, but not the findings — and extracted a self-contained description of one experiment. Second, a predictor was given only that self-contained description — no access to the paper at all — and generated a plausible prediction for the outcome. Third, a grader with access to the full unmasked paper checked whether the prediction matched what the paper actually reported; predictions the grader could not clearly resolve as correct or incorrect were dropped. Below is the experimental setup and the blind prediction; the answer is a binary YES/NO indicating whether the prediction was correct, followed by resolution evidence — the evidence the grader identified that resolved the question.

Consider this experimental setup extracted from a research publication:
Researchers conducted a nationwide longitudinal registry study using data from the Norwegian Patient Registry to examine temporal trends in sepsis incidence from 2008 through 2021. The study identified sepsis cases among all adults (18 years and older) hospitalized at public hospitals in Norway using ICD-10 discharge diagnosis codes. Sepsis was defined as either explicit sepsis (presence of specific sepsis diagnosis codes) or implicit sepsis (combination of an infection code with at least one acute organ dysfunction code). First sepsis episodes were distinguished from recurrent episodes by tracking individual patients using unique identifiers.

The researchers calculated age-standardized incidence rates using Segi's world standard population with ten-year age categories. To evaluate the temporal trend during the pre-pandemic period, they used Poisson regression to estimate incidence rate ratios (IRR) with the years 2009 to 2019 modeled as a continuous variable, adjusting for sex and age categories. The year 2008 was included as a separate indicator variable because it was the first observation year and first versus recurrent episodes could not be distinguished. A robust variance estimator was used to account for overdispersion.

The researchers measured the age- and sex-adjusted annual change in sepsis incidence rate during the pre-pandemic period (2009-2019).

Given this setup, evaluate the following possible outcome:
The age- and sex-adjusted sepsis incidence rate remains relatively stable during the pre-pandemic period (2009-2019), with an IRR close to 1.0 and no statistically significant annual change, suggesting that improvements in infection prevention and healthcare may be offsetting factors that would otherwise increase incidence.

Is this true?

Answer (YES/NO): NO